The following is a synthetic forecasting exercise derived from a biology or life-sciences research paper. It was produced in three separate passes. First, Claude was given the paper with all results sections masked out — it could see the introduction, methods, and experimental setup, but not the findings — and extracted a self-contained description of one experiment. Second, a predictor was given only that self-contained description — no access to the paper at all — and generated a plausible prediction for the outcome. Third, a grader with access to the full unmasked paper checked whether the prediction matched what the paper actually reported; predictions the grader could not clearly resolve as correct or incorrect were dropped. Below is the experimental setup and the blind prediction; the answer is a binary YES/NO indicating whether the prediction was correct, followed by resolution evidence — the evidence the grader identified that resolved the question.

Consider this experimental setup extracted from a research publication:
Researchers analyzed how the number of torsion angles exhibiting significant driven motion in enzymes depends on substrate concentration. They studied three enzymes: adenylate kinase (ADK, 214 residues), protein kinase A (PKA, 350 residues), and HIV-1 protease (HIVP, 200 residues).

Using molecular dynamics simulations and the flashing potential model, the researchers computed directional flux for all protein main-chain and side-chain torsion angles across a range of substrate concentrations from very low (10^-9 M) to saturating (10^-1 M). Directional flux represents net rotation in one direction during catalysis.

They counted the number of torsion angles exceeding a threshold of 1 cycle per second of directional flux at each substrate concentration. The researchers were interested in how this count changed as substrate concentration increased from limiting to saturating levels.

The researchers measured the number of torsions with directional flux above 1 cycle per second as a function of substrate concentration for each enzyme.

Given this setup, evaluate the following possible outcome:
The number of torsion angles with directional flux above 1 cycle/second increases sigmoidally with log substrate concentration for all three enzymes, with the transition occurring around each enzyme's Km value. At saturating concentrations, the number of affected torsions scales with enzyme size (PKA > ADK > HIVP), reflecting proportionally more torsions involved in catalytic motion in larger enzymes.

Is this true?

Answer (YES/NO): NO